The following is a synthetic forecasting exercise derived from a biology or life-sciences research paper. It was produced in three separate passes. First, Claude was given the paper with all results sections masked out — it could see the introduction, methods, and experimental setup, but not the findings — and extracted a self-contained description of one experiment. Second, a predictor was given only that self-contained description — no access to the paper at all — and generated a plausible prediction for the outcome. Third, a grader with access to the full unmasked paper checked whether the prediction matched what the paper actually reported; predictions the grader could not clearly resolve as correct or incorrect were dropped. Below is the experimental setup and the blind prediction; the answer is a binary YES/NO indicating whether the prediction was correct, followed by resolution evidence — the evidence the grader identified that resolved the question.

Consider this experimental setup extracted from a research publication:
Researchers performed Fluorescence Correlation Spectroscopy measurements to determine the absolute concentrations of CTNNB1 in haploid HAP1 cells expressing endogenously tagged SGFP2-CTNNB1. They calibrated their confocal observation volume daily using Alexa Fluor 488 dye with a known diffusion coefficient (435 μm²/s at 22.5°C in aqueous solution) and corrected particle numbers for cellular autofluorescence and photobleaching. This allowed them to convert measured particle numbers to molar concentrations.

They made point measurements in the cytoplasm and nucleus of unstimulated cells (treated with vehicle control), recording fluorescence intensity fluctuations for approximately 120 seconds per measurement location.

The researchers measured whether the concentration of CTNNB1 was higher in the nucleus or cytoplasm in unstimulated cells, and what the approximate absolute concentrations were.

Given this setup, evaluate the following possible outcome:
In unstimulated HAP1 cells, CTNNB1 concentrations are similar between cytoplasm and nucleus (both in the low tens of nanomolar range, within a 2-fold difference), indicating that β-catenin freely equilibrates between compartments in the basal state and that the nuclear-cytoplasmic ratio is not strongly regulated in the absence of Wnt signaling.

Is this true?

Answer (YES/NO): NO